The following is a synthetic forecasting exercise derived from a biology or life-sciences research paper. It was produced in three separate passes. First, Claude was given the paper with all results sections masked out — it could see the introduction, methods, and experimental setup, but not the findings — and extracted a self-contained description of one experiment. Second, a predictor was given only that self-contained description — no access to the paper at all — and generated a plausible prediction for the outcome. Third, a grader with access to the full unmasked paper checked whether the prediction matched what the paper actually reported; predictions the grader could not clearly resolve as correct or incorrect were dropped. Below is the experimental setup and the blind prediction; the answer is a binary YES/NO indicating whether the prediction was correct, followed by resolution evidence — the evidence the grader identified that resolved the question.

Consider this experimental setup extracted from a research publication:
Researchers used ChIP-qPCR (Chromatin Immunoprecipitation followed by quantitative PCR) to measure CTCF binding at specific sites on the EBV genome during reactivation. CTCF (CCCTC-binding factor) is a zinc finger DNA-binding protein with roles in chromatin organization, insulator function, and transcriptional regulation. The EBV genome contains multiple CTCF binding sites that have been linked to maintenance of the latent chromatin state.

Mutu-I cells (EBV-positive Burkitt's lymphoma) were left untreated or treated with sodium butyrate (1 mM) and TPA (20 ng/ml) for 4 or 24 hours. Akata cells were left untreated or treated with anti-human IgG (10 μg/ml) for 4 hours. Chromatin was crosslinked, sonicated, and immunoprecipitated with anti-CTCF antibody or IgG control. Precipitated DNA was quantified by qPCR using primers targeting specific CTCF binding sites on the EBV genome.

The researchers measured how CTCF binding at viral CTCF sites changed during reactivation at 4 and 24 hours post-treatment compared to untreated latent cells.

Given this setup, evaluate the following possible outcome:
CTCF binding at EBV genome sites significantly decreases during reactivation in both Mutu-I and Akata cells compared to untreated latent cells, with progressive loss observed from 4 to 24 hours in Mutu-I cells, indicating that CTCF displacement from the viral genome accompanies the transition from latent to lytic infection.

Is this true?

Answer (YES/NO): NO